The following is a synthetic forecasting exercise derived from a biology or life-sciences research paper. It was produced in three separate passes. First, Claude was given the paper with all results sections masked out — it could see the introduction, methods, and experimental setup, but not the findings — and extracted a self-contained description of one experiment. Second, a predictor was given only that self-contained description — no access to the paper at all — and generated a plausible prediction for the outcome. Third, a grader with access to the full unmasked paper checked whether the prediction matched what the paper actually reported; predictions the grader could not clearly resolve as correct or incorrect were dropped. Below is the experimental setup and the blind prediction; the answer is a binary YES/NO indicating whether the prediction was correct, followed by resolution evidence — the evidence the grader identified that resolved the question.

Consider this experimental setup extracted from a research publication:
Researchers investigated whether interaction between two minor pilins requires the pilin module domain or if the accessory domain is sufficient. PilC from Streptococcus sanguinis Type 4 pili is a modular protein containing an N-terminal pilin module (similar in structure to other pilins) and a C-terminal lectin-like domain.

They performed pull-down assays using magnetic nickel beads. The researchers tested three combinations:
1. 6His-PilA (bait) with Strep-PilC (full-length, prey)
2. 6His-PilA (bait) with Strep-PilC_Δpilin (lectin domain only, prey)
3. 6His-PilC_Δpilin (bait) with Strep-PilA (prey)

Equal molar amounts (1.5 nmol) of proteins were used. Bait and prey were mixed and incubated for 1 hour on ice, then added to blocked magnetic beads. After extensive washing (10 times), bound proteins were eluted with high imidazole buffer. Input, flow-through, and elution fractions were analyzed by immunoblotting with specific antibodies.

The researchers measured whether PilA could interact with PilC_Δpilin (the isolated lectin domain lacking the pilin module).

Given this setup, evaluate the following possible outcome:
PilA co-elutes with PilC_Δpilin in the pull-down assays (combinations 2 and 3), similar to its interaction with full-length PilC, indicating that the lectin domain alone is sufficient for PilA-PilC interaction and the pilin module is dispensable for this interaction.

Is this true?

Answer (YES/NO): NO